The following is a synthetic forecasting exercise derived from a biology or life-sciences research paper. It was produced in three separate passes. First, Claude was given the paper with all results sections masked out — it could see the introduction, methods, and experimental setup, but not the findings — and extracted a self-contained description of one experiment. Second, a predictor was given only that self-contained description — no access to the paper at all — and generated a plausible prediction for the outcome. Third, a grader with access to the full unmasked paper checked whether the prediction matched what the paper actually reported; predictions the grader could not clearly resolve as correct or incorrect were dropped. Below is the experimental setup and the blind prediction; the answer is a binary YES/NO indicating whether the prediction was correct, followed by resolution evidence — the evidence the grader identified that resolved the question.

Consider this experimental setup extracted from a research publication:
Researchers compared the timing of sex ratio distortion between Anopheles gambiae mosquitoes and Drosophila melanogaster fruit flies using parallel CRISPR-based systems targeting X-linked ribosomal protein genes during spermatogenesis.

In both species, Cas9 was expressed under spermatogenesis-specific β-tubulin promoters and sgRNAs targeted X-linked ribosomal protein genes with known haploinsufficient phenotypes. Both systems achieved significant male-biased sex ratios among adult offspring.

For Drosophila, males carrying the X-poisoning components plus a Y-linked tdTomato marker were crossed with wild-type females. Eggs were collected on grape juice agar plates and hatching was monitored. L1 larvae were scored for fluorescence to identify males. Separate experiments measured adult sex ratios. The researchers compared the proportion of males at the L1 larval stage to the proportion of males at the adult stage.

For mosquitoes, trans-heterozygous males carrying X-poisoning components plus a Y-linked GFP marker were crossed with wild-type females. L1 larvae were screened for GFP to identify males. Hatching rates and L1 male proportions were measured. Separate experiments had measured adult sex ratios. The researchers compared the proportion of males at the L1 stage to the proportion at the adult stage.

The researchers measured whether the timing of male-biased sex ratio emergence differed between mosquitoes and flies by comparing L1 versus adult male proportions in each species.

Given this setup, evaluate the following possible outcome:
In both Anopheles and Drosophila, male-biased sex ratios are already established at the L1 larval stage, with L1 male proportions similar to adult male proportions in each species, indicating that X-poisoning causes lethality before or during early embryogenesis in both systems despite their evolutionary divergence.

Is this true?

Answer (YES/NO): NO